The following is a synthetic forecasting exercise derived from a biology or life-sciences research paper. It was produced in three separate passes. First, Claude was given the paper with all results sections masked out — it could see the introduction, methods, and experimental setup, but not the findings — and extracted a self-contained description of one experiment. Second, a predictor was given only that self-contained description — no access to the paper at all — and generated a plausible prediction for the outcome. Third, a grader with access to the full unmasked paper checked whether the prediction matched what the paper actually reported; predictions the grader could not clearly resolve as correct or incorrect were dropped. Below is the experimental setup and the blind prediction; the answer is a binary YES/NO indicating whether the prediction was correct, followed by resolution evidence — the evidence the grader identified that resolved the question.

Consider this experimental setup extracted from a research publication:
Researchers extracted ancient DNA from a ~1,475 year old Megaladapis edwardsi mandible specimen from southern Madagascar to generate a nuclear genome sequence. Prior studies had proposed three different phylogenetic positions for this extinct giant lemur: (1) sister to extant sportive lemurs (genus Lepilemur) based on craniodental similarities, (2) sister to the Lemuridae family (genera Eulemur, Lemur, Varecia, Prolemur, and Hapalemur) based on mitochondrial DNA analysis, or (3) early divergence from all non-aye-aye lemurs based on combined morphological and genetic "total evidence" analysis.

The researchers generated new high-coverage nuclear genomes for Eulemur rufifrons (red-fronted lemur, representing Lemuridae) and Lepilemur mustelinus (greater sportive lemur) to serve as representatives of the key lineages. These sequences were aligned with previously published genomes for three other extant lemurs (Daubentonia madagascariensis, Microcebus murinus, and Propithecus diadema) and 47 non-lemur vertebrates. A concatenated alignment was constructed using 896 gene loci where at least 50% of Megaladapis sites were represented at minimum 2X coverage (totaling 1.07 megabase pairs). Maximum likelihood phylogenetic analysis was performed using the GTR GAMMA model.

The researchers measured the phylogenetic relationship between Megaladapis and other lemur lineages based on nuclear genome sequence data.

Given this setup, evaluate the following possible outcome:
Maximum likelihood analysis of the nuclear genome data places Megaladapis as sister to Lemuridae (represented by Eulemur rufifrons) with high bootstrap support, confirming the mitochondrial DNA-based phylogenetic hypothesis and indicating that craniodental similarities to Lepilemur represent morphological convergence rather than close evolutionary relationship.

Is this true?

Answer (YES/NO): YES